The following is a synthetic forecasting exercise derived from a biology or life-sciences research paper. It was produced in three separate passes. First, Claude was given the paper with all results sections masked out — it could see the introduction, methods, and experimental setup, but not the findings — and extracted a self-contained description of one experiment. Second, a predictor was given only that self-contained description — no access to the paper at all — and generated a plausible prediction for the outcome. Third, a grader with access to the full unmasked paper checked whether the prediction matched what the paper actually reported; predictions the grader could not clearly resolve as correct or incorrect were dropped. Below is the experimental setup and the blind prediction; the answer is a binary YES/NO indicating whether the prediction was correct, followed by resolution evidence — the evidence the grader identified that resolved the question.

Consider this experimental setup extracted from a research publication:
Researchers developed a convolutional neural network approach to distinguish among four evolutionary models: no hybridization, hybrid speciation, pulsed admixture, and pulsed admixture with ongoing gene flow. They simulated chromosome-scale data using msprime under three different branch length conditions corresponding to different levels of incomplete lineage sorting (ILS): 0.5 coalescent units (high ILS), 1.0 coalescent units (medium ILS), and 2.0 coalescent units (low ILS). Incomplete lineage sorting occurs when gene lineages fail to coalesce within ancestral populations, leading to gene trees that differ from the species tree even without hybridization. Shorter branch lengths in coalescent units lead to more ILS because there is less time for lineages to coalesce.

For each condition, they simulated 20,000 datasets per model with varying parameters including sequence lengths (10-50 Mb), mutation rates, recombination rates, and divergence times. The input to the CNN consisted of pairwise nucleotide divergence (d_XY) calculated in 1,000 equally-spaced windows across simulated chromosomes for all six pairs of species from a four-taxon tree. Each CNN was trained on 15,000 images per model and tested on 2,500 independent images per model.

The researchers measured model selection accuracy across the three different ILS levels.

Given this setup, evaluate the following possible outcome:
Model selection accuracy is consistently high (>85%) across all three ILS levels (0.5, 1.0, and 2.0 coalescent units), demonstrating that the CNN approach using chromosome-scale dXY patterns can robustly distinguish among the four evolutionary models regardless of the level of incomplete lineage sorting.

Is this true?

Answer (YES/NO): NO